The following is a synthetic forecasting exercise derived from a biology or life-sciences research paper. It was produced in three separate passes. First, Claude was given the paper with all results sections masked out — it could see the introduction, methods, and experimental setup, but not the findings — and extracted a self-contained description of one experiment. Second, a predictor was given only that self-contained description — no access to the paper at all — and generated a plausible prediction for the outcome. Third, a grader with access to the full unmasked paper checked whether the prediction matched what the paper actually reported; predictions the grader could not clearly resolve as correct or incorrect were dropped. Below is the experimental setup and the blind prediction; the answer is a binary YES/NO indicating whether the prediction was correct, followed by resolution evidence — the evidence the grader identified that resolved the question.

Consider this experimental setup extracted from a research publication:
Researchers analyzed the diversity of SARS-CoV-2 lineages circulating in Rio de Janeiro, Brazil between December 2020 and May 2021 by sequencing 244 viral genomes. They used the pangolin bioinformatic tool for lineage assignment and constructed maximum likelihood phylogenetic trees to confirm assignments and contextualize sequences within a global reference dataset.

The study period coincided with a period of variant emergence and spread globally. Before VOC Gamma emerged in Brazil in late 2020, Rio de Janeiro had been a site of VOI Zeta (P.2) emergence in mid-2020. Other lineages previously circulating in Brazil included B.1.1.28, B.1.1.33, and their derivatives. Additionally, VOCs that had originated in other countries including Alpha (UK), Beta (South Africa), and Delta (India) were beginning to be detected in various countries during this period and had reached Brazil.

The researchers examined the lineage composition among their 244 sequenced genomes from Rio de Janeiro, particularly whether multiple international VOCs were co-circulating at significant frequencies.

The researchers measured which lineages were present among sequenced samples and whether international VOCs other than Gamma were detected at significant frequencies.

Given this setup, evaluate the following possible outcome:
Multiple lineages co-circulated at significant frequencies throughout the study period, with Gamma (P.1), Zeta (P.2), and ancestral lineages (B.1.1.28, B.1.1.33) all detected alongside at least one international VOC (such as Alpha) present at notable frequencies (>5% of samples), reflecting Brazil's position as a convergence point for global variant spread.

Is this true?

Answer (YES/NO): NO